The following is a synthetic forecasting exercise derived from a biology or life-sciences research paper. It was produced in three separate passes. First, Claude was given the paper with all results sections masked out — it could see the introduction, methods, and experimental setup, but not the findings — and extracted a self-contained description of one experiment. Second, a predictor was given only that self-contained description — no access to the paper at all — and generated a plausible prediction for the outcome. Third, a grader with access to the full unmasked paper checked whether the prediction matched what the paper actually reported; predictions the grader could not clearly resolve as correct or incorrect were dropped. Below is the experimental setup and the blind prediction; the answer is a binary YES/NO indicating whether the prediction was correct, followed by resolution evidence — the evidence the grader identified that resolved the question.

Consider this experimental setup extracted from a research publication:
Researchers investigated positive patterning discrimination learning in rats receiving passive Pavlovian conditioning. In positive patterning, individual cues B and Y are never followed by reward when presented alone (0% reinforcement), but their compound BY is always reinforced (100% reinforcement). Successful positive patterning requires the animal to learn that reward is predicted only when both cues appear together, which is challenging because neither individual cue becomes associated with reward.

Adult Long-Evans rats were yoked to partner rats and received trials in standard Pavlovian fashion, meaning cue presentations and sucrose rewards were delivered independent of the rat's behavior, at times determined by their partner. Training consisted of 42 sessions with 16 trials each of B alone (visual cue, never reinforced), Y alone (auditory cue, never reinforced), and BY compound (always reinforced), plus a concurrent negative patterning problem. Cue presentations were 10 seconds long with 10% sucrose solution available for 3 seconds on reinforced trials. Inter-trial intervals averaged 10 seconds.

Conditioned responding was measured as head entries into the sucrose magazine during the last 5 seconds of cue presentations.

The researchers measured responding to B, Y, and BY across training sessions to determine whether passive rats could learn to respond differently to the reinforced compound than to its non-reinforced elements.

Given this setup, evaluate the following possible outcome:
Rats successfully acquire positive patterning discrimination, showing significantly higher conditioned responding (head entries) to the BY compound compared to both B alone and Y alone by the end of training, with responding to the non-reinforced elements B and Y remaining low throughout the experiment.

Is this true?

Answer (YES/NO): YES